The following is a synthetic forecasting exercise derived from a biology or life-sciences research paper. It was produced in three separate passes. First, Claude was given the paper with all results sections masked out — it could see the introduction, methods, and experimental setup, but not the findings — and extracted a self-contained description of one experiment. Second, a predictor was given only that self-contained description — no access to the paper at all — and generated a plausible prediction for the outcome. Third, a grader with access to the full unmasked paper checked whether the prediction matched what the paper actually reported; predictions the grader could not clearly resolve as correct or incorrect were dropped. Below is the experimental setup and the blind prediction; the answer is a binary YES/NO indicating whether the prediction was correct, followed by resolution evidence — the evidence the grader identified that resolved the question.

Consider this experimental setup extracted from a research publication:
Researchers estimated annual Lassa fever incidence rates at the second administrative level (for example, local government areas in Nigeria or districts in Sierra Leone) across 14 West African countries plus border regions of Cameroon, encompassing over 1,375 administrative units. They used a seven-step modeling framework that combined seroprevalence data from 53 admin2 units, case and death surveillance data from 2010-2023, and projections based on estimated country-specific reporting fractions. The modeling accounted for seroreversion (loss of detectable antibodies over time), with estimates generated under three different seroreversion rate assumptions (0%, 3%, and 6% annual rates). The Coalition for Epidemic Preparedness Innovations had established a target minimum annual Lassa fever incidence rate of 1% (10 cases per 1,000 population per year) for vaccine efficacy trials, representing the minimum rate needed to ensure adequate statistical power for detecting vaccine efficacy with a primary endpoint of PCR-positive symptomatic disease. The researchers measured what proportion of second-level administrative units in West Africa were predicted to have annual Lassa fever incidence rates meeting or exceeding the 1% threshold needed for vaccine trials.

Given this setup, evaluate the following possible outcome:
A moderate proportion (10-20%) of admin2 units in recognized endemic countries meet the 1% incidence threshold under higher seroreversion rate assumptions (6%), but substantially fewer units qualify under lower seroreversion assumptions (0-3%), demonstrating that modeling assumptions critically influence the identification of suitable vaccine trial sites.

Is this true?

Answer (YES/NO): NO